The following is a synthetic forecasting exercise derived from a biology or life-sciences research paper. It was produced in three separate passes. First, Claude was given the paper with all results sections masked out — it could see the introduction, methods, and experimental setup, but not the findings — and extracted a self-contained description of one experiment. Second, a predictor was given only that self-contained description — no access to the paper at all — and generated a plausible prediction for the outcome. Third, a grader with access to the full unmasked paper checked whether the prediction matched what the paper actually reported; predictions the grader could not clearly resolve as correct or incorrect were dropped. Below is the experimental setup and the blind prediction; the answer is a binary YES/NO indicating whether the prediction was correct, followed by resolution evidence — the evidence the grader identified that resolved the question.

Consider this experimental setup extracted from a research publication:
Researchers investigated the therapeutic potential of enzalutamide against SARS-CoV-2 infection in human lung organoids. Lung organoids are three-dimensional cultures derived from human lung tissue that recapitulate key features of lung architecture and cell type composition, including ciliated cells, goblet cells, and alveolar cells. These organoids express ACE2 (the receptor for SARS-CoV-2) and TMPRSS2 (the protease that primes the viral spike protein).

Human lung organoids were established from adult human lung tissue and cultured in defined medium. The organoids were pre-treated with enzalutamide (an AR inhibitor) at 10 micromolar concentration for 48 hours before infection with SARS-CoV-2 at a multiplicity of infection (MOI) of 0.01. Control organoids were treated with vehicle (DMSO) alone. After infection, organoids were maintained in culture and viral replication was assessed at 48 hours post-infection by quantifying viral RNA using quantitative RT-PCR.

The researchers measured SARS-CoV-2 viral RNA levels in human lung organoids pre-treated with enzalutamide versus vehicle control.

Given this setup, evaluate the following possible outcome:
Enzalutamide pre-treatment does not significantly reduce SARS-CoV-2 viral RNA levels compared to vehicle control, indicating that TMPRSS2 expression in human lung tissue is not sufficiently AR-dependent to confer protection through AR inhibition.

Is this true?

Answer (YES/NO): YES